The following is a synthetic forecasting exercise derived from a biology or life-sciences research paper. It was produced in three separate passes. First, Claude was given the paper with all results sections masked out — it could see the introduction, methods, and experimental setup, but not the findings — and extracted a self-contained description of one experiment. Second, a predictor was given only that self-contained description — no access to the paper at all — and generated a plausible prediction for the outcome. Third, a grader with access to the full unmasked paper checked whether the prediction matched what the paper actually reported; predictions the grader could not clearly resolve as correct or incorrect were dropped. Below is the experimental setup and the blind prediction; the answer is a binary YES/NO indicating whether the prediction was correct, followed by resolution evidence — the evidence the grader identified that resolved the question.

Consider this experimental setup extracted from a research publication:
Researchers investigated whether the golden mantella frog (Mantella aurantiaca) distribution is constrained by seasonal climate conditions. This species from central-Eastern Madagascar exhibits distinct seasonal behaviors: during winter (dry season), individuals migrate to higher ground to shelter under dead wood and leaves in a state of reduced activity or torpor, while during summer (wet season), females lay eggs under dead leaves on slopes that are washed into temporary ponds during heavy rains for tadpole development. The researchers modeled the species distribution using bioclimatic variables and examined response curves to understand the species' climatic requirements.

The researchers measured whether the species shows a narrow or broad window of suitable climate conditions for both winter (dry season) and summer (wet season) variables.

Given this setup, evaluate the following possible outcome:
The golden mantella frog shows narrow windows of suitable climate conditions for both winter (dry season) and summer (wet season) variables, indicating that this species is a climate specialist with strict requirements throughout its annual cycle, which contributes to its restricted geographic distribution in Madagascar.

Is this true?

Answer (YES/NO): YES